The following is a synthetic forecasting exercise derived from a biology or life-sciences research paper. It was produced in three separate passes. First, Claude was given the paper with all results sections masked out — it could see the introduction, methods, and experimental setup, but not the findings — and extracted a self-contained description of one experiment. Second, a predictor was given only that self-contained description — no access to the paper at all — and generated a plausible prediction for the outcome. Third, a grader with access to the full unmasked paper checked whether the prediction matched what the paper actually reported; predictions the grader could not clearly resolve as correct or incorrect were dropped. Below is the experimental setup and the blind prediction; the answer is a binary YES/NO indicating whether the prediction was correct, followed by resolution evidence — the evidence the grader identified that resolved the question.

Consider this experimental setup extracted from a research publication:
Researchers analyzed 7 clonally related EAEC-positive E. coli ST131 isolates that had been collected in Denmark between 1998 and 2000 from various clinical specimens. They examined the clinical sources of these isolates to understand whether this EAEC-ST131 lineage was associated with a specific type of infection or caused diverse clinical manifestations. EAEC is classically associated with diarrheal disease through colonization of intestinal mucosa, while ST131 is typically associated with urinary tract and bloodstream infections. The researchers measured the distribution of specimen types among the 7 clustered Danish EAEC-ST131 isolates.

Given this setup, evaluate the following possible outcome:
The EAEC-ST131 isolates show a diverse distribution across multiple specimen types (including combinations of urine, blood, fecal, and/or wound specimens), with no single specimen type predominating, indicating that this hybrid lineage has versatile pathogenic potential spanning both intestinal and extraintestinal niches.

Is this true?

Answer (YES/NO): NO